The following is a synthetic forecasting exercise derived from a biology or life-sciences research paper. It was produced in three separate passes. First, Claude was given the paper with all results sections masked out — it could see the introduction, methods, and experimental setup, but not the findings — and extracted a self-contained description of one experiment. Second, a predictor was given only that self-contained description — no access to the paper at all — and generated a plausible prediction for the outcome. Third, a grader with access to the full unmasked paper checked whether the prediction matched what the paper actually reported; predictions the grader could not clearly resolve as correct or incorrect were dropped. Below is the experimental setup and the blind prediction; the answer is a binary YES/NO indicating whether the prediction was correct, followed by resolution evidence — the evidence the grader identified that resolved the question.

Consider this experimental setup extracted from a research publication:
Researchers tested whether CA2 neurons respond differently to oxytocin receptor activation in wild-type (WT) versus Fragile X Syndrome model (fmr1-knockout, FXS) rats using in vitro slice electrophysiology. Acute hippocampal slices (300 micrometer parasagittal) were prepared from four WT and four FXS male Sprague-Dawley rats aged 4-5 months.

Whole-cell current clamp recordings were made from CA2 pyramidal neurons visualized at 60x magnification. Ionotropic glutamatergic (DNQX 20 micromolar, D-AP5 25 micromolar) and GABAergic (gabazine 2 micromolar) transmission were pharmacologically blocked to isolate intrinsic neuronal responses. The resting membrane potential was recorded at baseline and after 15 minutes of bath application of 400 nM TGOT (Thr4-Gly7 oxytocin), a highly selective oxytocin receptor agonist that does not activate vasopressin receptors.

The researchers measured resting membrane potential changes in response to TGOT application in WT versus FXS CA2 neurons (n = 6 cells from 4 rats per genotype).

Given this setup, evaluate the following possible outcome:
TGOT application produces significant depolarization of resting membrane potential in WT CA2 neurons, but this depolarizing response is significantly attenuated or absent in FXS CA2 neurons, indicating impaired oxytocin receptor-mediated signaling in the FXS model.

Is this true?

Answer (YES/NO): YES